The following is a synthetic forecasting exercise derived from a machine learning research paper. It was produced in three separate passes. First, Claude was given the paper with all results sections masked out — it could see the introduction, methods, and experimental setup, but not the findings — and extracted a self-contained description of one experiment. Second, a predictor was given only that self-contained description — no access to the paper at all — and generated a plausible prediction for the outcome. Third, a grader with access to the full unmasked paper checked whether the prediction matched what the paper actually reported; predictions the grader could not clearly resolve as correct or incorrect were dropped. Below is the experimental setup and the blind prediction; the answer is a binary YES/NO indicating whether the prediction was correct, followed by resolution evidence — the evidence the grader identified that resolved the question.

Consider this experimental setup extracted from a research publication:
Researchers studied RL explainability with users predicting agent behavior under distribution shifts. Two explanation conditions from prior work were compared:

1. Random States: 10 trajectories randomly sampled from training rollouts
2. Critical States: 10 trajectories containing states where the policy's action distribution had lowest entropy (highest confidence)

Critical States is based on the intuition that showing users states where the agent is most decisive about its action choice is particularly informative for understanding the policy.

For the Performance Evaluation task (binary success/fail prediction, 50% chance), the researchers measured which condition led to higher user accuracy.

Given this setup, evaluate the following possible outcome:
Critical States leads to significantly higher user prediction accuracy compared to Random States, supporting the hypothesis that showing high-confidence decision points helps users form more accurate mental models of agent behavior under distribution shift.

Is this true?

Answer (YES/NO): NO